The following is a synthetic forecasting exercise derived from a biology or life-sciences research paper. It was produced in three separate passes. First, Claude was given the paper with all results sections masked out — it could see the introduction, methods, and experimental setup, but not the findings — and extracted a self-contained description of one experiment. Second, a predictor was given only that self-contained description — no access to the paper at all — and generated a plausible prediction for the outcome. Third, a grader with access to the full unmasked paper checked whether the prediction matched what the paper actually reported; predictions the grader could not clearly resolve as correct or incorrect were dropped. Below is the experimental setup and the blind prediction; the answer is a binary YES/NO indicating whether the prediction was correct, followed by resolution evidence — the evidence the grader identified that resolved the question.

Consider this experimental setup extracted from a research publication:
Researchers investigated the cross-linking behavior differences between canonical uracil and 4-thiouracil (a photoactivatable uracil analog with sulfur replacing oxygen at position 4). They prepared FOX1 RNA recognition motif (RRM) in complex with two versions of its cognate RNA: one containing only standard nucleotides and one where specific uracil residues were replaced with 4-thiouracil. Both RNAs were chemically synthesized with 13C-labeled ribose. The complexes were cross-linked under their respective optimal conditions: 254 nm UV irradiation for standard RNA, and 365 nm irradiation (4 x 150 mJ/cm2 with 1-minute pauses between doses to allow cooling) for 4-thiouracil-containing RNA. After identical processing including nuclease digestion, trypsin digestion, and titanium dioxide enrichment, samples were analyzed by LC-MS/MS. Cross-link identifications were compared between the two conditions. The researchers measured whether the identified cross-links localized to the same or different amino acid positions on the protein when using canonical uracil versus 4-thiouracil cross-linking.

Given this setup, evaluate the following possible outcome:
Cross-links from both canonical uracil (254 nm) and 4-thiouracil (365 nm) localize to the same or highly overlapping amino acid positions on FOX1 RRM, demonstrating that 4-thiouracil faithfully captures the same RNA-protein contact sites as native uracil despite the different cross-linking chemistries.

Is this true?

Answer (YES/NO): NO